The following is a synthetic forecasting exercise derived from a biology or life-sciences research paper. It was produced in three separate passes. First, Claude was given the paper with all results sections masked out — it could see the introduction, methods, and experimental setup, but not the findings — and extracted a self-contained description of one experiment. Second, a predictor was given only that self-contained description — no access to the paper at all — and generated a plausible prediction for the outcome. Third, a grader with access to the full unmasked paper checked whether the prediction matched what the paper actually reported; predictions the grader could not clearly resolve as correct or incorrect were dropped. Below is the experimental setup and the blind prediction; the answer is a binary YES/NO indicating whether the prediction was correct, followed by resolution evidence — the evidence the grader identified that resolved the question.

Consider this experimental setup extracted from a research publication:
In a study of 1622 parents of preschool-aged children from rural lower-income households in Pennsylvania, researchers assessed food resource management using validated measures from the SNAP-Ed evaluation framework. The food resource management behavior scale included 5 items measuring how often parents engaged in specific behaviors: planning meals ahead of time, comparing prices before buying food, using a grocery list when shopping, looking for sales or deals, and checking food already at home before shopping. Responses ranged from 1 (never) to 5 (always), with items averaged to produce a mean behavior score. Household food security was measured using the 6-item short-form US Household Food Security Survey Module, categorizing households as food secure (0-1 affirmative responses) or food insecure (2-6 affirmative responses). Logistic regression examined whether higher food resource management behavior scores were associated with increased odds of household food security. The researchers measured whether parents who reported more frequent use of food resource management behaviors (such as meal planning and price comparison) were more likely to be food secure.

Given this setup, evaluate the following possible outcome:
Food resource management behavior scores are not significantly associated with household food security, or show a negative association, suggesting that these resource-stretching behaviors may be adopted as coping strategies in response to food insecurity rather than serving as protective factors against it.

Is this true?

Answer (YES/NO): YES